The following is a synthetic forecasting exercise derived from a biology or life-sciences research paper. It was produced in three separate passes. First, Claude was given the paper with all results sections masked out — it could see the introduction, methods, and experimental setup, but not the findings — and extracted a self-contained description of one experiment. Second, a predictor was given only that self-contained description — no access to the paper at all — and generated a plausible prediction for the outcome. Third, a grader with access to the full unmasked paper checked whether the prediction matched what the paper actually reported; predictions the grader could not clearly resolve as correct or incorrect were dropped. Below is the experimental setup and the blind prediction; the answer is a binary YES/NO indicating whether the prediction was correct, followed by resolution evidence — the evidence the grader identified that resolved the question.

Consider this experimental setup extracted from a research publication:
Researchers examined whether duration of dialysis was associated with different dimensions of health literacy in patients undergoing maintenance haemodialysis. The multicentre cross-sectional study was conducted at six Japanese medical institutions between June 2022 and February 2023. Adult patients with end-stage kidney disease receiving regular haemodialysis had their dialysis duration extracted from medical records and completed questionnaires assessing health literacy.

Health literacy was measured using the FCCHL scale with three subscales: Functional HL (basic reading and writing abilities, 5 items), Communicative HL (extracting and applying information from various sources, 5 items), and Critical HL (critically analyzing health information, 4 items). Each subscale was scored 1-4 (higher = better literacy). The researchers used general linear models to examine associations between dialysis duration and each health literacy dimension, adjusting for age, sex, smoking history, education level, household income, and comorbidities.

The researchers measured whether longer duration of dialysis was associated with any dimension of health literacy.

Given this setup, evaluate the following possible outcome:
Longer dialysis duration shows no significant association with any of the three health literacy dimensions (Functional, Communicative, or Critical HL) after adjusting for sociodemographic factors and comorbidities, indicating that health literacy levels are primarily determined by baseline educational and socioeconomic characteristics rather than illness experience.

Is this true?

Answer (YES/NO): NO